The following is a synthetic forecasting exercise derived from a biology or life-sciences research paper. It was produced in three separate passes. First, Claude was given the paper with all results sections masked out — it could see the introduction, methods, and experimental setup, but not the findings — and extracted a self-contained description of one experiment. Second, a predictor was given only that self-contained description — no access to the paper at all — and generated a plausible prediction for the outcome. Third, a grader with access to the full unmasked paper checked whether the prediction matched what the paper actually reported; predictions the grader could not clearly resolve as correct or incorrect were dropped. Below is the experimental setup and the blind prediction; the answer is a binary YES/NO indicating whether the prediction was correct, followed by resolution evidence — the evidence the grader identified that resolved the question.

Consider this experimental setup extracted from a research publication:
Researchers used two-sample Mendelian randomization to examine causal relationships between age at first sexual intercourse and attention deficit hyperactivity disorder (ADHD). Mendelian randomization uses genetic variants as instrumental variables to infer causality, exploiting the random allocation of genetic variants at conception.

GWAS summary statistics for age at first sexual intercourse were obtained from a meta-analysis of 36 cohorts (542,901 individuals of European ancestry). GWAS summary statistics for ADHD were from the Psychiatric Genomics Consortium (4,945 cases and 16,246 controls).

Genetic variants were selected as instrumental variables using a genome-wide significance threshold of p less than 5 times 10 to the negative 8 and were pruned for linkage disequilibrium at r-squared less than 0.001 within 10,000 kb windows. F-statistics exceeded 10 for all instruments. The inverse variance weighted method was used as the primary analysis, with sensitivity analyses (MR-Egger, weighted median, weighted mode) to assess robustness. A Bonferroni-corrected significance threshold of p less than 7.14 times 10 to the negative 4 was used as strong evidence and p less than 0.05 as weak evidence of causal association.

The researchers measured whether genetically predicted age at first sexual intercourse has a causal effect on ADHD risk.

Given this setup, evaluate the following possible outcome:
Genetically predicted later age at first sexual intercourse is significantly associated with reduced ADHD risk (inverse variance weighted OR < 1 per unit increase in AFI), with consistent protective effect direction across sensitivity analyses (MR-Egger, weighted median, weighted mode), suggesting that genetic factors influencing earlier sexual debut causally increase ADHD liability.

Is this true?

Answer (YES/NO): YES